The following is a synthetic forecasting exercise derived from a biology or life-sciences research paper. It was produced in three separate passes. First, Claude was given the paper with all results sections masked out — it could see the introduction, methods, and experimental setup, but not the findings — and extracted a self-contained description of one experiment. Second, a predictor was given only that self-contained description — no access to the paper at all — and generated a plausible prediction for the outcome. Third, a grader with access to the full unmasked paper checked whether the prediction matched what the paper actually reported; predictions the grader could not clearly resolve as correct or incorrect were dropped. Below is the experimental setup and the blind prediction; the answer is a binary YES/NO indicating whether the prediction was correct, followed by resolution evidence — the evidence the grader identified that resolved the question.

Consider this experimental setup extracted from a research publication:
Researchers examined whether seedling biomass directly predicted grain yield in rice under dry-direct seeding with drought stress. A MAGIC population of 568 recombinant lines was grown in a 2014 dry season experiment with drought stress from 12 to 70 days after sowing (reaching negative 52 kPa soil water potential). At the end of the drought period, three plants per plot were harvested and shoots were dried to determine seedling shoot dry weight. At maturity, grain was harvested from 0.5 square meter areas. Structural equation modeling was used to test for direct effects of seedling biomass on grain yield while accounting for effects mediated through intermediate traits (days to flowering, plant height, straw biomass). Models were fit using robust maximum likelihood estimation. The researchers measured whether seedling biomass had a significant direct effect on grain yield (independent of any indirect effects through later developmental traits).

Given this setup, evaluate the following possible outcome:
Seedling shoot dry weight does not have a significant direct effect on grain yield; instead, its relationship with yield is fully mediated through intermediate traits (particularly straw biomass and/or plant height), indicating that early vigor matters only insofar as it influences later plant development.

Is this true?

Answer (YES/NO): YES